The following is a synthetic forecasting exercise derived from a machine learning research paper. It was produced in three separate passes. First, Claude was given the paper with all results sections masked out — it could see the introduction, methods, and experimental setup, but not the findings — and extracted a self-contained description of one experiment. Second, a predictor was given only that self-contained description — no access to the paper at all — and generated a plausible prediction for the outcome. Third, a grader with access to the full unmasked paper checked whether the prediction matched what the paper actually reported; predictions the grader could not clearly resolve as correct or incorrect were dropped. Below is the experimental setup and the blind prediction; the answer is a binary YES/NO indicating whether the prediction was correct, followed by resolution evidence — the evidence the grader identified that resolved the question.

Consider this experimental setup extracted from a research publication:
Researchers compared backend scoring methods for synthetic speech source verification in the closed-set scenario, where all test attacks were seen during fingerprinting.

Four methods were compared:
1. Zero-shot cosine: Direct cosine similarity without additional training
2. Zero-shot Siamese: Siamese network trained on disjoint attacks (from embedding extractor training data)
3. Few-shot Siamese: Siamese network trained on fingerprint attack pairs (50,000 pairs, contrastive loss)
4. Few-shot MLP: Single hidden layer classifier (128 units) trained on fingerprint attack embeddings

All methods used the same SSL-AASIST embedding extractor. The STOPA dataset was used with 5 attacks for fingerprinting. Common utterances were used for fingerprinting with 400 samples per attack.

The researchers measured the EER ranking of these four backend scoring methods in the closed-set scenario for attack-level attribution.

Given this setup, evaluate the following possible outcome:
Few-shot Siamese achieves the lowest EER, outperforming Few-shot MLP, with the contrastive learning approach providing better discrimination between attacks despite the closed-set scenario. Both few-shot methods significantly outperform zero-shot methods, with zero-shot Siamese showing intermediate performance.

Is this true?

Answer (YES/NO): NO